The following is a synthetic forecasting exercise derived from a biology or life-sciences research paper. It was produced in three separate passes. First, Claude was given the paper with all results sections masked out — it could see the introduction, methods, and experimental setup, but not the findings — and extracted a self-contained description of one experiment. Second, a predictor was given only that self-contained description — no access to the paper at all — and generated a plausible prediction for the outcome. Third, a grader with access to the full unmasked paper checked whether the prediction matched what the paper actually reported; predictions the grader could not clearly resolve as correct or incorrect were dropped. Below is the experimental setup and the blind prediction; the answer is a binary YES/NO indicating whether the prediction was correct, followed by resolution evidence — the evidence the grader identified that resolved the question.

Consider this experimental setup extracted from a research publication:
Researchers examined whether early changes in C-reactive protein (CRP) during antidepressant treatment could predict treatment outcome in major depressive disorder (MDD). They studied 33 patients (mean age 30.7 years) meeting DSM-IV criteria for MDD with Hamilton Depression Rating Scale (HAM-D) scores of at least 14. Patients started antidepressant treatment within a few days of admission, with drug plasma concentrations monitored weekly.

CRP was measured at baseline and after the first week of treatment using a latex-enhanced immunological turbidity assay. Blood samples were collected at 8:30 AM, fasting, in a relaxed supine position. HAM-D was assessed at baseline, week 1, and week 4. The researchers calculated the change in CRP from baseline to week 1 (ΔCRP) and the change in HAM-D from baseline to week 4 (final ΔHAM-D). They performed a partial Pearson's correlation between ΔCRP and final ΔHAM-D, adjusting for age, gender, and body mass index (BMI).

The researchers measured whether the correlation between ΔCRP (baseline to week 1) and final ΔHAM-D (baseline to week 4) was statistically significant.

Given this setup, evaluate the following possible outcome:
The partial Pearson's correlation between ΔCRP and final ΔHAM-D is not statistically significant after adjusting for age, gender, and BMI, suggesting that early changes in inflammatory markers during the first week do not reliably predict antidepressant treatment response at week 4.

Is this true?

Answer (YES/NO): NO